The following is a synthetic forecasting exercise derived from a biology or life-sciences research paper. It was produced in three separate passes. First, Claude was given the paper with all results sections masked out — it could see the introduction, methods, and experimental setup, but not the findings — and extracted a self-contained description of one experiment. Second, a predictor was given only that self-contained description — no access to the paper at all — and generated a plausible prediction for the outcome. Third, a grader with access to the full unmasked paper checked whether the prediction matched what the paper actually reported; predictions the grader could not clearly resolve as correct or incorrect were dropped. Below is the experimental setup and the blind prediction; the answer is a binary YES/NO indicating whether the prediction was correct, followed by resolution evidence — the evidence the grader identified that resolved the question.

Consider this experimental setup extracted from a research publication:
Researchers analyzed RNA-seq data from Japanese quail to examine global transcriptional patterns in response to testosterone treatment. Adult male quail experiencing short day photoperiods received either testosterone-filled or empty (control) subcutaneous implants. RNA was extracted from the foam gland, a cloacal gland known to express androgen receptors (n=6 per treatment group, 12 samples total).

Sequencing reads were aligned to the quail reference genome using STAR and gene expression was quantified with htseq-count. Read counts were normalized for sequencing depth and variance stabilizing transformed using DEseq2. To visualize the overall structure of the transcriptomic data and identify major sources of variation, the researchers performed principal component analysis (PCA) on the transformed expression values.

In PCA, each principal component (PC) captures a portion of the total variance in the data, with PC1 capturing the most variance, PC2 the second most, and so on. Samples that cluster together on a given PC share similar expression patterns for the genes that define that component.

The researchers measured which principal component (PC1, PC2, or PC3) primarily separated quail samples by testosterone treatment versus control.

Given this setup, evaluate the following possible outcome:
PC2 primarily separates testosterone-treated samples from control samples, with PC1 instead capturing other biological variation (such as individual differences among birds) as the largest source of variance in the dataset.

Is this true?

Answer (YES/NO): NO